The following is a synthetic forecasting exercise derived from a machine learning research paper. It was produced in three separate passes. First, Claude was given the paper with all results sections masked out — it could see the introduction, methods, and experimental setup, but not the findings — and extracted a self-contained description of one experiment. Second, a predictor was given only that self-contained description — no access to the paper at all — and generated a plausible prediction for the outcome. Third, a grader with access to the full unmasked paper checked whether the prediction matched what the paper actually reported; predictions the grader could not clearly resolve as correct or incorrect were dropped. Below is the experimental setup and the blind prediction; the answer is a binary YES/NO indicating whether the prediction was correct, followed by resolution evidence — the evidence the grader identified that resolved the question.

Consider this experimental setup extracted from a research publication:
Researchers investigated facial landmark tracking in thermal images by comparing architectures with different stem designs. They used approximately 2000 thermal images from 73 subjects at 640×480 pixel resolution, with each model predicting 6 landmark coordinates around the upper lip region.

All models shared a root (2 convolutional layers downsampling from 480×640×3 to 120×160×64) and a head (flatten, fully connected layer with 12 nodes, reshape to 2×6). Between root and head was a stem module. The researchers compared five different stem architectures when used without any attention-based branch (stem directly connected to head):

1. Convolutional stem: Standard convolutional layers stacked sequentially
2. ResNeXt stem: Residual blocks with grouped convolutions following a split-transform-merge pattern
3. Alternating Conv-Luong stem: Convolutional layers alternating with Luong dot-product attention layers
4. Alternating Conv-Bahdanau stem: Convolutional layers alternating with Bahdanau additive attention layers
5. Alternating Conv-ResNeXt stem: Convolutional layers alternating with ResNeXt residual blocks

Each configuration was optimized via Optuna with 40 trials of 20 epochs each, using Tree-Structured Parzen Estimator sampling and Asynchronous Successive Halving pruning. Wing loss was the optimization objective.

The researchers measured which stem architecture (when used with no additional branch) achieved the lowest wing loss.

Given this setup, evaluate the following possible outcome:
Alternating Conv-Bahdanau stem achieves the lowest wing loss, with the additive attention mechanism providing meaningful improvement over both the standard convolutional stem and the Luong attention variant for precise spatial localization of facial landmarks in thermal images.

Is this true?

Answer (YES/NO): NO